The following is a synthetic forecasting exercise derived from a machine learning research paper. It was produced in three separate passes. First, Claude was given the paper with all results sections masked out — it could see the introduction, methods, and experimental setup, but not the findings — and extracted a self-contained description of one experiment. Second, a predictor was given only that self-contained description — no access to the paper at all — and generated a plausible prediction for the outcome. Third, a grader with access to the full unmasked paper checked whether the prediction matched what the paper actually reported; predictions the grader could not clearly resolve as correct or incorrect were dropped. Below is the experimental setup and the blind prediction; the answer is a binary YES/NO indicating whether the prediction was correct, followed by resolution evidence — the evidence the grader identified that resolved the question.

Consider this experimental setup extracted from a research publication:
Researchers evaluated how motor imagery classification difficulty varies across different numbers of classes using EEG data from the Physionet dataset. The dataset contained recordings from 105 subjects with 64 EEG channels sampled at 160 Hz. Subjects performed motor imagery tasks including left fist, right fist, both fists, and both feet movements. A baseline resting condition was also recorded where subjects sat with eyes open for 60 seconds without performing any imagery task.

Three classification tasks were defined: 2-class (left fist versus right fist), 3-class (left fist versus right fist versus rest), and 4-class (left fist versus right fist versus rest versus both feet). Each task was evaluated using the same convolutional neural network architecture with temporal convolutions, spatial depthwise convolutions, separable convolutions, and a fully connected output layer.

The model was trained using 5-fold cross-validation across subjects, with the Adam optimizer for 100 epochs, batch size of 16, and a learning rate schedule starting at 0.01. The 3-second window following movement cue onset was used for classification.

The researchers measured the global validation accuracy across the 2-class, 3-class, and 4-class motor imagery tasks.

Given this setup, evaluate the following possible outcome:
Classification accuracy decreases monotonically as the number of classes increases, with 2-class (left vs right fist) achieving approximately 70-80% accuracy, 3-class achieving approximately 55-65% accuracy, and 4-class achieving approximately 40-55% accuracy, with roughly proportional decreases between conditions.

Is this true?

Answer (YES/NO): NO